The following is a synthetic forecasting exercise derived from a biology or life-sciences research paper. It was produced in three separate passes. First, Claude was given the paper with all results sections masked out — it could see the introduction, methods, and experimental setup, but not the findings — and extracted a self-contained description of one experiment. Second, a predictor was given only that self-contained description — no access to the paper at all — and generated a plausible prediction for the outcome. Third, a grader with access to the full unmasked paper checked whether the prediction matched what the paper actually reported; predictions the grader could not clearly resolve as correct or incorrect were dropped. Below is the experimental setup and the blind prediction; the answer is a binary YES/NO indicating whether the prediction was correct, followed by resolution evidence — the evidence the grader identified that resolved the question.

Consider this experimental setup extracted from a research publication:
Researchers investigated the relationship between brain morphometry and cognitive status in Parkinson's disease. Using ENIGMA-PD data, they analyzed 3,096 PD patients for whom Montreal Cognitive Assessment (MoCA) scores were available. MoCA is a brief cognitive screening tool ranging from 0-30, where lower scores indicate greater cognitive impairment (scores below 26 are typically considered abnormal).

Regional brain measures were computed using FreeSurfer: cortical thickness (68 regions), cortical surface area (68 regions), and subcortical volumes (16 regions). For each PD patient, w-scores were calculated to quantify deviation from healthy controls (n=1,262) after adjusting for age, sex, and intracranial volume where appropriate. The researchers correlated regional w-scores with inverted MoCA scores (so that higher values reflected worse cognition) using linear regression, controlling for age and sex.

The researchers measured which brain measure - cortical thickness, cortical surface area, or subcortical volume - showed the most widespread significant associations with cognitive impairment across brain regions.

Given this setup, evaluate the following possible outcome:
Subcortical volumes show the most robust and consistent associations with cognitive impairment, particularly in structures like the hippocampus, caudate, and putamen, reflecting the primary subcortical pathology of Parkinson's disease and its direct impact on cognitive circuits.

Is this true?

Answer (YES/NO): NO